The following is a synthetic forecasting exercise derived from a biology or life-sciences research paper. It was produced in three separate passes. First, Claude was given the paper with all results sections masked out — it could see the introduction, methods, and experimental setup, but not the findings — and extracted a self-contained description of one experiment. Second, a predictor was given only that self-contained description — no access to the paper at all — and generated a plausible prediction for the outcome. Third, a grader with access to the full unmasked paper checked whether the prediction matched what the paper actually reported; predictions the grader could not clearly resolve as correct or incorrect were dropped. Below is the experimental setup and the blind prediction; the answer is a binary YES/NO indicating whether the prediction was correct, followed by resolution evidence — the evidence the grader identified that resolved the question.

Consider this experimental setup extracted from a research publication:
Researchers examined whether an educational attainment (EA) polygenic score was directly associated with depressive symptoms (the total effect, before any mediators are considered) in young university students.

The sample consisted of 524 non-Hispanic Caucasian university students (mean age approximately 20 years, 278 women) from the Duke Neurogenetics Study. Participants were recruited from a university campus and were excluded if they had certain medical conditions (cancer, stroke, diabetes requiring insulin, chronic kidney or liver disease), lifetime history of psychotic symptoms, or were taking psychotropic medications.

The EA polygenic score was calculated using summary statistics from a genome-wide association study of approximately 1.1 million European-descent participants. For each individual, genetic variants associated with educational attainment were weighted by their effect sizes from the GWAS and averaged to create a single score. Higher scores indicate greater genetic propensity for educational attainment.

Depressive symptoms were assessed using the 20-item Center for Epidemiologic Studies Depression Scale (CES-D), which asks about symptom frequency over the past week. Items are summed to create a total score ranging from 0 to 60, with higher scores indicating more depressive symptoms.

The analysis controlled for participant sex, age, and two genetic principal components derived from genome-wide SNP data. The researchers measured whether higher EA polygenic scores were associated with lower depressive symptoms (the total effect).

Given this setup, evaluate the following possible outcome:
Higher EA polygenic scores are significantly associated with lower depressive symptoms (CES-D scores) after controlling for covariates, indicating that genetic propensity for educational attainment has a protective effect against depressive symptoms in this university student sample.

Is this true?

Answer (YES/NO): NO